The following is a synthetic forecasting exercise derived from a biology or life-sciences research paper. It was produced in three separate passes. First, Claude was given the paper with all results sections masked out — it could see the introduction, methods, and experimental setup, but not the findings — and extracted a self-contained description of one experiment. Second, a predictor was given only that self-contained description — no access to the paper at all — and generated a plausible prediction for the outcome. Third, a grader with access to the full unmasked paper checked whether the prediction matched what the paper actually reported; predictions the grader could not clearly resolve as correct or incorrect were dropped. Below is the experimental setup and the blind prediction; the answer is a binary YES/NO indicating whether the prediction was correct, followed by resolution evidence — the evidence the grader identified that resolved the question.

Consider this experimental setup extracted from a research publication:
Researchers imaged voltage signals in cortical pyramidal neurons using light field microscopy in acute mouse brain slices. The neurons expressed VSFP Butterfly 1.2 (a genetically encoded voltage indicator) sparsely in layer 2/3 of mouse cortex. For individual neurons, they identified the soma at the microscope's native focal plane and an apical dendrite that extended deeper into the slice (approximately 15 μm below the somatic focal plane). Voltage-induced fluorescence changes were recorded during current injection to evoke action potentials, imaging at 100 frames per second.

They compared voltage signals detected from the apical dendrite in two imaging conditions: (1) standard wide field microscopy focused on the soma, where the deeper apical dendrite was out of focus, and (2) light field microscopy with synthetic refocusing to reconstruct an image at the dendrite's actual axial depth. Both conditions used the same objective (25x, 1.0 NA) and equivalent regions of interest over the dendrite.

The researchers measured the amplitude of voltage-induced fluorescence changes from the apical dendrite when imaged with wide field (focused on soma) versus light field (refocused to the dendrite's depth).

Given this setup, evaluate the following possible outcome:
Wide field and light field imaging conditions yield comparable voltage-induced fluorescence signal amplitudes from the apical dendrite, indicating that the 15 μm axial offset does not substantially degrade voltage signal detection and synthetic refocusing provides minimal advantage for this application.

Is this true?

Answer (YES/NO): NO